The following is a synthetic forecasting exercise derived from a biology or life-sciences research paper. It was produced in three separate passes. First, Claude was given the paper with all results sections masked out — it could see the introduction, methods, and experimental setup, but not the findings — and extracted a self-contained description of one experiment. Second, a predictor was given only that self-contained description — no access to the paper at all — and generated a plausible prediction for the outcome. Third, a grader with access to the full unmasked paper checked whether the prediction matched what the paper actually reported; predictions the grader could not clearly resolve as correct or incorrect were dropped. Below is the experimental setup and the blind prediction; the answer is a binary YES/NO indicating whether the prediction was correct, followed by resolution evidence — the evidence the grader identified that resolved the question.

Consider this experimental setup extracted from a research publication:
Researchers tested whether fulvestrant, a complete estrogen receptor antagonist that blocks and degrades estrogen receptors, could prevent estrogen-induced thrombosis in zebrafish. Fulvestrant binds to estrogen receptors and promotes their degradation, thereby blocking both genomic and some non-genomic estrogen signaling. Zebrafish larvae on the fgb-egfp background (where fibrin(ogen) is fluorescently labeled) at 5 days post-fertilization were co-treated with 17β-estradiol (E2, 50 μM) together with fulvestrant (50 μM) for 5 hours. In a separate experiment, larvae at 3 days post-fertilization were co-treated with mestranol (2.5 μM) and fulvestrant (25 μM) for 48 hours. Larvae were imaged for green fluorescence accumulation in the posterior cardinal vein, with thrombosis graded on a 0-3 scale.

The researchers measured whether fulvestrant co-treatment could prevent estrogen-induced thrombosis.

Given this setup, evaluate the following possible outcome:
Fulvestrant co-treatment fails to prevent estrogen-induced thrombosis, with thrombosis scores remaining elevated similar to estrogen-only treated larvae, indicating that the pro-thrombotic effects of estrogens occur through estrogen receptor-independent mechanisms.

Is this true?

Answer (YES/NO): NO